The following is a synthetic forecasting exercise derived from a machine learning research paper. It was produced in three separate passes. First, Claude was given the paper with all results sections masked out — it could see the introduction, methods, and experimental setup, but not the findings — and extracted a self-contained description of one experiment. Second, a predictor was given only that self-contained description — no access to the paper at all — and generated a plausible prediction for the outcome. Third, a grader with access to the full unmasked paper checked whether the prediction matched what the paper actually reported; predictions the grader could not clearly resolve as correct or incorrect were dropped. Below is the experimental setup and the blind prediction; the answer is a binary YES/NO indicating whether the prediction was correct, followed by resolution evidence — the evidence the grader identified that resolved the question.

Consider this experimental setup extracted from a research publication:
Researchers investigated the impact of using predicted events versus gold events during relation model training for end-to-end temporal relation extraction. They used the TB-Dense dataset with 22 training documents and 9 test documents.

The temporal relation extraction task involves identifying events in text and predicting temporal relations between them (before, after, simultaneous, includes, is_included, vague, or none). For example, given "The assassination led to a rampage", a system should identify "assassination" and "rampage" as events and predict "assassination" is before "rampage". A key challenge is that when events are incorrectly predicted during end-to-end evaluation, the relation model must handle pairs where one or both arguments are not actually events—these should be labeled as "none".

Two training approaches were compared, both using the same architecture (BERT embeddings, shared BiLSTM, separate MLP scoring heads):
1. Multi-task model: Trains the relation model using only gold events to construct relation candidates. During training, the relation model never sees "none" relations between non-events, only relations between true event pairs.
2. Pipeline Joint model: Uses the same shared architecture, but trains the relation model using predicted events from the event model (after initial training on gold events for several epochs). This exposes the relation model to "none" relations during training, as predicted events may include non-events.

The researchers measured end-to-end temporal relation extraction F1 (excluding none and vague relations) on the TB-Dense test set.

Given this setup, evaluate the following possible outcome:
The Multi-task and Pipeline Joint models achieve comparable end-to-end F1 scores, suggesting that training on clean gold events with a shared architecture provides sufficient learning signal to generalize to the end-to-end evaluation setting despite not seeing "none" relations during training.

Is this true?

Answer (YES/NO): YES